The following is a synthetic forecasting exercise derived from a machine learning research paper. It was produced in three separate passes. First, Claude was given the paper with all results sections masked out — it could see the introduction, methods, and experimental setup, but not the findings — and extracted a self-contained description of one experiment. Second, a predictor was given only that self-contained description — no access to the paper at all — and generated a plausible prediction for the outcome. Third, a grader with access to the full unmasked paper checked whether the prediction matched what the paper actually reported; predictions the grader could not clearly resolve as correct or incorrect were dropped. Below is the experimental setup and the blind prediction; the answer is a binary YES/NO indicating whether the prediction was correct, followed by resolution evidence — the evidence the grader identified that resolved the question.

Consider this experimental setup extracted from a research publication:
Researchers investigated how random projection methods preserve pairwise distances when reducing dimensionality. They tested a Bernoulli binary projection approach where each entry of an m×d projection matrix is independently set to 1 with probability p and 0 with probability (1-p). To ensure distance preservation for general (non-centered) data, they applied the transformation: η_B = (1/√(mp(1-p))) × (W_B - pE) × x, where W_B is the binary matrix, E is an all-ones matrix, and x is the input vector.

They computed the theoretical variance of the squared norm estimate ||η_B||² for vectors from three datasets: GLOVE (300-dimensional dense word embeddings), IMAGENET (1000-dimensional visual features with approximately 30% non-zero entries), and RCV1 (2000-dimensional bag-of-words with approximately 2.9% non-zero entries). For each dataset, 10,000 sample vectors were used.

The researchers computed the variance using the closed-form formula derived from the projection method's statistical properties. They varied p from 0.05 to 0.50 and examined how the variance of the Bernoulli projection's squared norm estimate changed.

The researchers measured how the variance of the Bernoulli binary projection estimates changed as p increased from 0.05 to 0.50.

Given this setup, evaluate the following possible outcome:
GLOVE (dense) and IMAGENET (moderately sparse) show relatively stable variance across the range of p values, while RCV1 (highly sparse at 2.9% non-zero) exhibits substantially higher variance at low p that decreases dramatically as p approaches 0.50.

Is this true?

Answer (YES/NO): NO